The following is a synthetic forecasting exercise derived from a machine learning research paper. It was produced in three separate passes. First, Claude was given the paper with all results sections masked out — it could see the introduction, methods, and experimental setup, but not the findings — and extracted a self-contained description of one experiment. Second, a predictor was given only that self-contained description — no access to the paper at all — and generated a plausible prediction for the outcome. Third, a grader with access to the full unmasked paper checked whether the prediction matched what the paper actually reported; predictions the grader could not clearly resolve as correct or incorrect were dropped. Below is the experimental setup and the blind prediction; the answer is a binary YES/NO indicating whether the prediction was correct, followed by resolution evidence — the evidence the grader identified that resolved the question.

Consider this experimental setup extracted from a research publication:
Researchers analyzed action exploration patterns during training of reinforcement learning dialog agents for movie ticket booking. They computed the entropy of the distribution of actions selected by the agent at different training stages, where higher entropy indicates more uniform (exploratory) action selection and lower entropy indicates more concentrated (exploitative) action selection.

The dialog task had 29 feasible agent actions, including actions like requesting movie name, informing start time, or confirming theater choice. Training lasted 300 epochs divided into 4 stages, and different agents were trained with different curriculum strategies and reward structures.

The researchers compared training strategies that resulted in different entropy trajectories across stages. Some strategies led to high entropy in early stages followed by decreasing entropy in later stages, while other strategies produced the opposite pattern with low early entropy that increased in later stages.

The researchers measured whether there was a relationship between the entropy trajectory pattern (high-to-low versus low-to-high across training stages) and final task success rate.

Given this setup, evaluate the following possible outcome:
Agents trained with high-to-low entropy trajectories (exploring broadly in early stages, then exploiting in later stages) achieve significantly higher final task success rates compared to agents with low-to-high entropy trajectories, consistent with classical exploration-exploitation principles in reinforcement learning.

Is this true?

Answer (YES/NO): YES